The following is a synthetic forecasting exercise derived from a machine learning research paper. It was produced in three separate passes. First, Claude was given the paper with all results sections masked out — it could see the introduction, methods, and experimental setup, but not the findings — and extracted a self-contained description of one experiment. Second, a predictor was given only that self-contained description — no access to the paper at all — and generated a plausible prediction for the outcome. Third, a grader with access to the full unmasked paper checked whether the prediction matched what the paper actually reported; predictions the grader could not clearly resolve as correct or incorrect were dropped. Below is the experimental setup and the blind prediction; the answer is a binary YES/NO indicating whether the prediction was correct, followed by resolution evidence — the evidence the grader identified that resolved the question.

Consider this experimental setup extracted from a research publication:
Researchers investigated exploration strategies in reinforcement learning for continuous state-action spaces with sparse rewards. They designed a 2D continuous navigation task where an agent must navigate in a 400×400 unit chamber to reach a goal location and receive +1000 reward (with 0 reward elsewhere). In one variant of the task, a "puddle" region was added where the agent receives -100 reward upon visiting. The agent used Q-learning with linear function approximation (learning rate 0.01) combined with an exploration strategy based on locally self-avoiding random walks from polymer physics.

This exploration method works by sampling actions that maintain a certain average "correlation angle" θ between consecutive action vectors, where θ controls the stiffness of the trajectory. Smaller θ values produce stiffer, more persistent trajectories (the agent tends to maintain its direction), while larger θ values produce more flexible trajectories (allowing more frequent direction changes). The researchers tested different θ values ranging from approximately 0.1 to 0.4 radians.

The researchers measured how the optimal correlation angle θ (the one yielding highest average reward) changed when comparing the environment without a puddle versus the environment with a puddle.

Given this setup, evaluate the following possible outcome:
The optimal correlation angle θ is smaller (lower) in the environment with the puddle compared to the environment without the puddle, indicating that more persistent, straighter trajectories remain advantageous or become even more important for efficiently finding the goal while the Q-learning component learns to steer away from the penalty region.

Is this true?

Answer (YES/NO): NO